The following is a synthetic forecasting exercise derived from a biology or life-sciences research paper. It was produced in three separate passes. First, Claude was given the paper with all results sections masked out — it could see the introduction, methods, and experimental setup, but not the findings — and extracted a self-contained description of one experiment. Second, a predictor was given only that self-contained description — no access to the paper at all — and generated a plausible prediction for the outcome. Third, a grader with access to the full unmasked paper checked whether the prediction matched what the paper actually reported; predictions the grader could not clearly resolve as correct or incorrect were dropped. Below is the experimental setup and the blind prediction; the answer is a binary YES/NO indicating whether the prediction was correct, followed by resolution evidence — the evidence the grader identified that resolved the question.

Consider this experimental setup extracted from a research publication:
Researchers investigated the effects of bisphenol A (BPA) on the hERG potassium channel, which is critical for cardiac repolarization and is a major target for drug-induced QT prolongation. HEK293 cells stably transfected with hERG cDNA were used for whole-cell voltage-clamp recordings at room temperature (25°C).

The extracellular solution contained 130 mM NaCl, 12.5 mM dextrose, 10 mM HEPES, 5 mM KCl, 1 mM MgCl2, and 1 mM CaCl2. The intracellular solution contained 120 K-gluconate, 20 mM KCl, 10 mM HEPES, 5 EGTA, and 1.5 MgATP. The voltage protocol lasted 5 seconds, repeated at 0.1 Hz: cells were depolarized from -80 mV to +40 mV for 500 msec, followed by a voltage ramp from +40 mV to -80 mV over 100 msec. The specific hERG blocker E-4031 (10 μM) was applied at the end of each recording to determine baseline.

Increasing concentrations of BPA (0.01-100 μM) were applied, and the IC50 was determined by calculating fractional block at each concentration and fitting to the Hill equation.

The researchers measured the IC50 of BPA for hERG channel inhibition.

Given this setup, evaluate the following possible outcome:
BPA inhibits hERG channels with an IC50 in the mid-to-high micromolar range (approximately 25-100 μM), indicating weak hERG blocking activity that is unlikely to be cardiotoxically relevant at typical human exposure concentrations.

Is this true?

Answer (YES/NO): NO